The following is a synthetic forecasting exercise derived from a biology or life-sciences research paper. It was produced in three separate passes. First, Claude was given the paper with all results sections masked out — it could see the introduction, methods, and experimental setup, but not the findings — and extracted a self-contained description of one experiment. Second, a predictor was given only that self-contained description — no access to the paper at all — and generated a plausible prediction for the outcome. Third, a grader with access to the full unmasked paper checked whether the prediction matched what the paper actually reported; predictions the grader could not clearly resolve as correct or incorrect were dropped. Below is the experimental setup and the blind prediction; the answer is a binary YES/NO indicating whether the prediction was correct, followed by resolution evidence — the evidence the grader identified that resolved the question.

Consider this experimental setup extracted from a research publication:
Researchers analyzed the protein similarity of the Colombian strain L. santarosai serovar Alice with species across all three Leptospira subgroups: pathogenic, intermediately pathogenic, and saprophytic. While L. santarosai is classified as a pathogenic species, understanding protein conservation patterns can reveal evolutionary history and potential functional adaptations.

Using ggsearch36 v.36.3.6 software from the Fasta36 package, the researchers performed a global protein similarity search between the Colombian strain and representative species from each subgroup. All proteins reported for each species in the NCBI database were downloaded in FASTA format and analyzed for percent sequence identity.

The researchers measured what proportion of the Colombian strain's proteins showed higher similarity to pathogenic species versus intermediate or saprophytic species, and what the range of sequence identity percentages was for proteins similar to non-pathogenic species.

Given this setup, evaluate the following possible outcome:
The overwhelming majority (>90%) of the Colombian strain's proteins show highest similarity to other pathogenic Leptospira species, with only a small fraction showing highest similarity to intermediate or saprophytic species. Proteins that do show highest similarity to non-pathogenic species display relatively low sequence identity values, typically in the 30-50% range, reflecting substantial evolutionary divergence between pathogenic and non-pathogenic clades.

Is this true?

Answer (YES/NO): NO